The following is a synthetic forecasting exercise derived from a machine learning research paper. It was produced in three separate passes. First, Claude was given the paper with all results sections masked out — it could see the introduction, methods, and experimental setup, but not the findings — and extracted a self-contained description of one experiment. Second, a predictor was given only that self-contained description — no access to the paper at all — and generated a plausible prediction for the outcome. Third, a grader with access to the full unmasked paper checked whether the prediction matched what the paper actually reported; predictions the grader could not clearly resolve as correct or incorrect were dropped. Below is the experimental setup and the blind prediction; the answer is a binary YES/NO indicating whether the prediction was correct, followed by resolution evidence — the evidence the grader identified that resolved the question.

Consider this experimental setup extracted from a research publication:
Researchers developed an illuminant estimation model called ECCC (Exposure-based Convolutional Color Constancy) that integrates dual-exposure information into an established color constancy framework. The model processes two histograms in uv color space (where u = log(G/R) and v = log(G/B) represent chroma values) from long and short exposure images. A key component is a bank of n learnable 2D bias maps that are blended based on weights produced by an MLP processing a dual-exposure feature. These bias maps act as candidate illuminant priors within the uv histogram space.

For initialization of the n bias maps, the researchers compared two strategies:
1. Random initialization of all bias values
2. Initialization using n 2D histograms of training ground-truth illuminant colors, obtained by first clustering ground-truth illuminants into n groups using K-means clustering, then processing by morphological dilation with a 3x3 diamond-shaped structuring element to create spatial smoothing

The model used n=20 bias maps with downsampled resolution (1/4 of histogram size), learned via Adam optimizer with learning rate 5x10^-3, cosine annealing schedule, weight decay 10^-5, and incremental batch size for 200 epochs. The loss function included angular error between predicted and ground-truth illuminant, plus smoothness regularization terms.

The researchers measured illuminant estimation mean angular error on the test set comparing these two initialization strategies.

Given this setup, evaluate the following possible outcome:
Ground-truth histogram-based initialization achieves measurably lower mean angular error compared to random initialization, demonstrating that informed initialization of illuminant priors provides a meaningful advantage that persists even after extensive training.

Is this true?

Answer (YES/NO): YES